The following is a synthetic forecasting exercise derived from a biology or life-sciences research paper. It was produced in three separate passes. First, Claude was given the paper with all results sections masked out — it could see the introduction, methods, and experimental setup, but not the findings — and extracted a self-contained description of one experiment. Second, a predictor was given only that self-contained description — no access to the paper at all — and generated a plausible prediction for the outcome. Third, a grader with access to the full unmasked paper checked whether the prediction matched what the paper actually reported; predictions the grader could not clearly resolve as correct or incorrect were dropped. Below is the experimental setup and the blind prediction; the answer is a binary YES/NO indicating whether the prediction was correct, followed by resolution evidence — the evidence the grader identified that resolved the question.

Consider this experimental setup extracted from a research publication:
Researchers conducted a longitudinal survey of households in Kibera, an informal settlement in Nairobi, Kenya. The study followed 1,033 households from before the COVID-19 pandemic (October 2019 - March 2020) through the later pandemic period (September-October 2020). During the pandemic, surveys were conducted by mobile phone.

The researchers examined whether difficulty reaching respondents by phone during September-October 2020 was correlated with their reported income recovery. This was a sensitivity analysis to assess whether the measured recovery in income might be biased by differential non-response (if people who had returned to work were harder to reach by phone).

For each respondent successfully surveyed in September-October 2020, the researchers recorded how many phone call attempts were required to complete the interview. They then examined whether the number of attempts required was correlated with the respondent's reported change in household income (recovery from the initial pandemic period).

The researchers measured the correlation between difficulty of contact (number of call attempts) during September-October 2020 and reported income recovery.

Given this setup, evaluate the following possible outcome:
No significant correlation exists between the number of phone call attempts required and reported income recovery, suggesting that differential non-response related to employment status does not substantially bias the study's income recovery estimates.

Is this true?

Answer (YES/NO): NO